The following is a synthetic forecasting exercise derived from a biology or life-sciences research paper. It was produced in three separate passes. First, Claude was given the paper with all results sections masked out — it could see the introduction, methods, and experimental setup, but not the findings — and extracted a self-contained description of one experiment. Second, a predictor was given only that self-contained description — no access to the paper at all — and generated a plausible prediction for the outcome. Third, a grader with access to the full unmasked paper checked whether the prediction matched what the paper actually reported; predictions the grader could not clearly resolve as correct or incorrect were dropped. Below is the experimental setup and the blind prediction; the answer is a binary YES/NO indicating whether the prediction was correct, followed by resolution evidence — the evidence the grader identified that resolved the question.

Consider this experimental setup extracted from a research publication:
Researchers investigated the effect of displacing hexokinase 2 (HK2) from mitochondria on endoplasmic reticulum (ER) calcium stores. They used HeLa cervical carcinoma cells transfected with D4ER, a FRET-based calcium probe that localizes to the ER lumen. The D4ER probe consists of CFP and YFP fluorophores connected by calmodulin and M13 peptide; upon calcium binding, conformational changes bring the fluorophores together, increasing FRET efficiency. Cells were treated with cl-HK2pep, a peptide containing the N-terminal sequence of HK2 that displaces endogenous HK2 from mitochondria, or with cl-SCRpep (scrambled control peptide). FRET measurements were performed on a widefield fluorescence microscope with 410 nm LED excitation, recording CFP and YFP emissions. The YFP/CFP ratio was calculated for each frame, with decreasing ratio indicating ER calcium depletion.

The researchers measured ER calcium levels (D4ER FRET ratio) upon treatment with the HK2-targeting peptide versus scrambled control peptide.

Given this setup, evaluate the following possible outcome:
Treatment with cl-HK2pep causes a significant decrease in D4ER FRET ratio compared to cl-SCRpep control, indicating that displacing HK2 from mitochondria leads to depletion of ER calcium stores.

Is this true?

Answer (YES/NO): NO